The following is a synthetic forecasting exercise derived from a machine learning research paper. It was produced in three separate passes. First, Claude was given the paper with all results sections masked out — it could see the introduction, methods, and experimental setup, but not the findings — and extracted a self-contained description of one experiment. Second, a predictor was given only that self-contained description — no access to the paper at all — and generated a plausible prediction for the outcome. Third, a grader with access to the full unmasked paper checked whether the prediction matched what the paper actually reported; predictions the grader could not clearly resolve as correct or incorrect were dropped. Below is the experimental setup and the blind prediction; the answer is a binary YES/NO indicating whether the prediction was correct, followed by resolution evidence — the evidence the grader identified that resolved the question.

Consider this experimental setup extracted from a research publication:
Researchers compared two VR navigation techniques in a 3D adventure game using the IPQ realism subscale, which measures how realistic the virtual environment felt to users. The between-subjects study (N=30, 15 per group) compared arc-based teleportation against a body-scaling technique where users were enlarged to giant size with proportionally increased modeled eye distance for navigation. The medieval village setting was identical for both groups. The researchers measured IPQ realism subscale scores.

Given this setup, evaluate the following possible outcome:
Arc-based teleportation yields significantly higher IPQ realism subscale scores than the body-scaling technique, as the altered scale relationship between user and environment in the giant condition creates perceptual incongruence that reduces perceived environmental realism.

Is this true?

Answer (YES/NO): NO